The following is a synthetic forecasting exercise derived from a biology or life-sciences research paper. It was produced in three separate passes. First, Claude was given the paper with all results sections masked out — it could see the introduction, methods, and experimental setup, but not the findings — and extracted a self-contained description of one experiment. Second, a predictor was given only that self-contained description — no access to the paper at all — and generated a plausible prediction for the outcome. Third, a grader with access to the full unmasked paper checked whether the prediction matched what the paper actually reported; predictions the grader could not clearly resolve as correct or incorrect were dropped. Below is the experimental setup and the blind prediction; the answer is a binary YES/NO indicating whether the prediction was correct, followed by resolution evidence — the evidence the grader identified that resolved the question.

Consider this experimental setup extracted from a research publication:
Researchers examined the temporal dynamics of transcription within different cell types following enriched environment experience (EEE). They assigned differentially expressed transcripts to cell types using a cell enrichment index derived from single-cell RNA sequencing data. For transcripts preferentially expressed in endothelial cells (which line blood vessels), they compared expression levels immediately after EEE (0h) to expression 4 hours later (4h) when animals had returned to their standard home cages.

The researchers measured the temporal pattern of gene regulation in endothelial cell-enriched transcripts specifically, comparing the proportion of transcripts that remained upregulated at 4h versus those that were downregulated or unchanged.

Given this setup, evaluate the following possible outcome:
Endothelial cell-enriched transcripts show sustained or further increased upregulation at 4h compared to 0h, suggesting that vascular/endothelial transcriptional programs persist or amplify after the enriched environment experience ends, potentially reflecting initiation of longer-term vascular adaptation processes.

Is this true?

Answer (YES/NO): YES